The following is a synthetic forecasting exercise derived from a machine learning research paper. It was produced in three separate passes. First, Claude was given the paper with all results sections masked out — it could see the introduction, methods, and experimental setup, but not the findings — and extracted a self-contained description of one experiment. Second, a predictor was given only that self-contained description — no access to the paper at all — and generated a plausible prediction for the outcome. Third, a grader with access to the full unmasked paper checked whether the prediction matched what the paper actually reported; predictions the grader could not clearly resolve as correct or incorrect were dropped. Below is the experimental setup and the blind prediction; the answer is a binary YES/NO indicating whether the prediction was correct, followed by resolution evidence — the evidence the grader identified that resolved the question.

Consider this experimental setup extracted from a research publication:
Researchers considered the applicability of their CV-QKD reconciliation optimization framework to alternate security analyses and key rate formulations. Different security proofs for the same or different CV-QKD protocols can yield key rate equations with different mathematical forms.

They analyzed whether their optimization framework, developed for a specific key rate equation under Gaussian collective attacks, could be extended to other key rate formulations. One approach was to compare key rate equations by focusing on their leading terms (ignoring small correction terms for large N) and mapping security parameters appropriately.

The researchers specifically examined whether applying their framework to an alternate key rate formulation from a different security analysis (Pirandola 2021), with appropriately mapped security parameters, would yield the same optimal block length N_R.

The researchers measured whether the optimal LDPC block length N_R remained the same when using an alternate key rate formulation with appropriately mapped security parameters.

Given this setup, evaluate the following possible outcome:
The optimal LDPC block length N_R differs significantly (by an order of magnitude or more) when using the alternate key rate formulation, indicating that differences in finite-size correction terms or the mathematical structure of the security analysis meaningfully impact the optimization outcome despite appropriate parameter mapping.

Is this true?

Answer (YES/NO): NO